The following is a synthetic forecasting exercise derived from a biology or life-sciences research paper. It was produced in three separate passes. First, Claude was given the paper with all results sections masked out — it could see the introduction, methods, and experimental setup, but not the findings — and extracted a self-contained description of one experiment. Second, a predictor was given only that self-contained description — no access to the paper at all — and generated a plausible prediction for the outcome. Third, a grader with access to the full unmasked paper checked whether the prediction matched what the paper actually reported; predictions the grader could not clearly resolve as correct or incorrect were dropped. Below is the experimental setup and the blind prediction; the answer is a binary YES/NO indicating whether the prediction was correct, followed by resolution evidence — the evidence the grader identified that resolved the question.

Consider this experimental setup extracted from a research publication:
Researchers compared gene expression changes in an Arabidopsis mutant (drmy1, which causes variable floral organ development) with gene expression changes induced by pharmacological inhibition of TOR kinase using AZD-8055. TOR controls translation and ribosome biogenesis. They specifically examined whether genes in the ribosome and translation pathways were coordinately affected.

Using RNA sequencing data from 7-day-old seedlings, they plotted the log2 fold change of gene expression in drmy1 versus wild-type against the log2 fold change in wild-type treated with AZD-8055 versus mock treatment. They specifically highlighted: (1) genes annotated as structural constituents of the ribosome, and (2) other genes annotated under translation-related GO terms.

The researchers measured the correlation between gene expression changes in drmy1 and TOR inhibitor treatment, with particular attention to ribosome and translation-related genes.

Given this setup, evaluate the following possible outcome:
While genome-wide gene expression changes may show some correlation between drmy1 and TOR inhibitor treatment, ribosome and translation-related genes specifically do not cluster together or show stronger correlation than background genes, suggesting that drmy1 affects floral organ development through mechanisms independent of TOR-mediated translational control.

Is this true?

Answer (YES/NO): NO